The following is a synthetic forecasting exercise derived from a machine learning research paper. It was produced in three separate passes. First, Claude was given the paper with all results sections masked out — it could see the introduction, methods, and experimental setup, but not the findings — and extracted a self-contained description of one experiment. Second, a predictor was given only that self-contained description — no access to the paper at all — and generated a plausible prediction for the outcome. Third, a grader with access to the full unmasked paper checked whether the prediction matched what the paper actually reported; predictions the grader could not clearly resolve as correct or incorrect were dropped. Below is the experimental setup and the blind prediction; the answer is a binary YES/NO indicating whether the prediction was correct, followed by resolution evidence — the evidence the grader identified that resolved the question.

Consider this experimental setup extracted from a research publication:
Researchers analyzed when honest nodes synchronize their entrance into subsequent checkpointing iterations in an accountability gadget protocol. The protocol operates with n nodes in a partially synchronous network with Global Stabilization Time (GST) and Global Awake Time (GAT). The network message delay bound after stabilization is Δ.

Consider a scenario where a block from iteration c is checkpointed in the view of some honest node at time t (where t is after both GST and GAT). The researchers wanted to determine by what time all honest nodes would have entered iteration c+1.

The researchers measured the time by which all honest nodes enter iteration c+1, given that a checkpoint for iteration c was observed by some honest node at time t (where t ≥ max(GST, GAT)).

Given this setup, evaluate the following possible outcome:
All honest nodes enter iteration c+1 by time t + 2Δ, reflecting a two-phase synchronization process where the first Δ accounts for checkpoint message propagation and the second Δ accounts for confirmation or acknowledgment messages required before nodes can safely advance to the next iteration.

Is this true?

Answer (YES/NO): NO